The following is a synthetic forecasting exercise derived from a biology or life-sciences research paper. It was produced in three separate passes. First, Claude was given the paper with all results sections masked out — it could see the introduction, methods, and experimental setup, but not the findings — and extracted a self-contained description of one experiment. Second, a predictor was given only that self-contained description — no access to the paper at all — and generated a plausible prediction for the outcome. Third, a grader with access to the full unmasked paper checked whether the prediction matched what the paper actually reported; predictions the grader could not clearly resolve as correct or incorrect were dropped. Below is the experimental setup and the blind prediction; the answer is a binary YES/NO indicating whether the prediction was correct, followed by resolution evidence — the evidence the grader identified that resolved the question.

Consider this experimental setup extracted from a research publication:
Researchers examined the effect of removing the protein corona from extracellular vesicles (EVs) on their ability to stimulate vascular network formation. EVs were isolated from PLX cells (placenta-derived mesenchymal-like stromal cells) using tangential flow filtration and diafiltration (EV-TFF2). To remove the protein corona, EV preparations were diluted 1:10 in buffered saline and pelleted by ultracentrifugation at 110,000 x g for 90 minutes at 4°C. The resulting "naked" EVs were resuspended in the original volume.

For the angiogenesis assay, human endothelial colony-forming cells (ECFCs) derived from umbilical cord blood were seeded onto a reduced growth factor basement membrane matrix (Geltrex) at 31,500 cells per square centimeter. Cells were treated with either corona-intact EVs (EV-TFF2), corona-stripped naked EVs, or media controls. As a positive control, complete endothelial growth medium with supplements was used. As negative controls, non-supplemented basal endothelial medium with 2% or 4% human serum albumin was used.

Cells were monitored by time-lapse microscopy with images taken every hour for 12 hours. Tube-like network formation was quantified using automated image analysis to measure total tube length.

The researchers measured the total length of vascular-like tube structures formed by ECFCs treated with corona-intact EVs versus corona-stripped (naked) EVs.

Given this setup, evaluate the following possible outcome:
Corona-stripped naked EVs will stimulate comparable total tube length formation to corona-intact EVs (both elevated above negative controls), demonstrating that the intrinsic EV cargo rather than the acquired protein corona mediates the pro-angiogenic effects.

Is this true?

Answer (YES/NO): NO